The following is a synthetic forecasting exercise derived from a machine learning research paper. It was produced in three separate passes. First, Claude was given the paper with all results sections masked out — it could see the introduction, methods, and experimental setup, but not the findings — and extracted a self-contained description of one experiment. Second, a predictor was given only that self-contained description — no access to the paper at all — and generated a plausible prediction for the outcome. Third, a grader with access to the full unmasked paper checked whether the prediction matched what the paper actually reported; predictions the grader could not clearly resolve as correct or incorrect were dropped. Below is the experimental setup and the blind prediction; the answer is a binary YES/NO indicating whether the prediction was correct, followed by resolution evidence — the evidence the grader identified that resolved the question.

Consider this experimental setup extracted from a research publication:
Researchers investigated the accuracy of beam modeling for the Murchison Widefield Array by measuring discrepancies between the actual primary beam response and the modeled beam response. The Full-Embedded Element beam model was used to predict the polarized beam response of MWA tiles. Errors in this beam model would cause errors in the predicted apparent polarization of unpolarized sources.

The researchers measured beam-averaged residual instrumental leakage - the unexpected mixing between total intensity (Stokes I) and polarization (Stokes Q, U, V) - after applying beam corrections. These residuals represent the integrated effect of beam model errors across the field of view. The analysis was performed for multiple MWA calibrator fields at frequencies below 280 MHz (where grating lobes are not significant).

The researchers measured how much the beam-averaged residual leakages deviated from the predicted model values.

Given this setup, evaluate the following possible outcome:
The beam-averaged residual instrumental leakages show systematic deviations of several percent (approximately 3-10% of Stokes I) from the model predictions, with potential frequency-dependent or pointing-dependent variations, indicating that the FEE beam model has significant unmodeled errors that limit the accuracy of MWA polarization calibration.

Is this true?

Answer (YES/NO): NO